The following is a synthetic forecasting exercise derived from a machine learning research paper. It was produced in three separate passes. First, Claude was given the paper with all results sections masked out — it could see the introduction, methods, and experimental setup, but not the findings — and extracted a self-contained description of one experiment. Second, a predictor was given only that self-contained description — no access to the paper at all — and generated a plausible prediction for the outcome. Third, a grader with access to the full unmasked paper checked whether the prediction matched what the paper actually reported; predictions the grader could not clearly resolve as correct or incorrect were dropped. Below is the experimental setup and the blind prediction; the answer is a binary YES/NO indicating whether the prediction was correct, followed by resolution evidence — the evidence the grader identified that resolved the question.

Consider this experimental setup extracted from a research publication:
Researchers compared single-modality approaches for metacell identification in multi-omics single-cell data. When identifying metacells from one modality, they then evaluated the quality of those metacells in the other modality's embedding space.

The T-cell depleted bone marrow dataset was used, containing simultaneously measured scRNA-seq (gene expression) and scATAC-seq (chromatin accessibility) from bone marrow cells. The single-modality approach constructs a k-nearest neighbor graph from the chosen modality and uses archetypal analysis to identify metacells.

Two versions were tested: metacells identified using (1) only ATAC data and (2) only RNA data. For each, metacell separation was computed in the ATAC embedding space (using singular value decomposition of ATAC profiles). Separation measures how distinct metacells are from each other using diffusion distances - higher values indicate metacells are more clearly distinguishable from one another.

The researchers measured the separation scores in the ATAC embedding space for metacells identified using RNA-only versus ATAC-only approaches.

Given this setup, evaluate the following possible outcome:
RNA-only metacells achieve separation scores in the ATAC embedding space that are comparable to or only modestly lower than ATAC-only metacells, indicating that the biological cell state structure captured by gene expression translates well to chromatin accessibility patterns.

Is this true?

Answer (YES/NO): YES